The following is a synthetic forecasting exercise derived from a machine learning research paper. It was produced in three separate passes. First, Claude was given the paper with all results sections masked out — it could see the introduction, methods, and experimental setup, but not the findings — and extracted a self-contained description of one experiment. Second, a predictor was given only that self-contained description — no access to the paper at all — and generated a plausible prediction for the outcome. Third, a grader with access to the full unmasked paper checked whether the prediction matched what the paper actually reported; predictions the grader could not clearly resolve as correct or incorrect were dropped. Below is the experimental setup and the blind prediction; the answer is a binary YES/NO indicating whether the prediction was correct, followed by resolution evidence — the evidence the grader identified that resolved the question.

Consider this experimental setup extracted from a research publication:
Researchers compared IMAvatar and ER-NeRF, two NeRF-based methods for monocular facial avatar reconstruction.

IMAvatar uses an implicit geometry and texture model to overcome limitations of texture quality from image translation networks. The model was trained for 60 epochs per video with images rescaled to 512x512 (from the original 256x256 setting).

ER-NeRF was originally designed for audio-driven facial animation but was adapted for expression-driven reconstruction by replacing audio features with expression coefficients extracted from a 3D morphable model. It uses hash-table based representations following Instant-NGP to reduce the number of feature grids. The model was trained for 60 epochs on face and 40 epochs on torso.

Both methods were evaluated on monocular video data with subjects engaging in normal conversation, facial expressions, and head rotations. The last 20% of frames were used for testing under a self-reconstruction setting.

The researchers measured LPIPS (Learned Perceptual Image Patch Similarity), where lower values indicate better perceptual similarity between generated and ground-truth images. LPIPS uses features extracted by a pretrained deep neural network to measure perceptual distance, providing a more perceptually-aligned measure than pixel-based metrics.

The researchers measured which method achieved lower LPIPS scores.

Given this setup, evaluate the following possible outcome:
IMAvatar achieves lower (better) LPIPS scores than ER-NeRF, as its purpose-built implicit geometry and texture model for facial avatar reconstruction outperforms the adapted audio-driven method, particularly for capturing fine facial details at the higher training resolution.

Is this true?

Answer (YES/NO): YES